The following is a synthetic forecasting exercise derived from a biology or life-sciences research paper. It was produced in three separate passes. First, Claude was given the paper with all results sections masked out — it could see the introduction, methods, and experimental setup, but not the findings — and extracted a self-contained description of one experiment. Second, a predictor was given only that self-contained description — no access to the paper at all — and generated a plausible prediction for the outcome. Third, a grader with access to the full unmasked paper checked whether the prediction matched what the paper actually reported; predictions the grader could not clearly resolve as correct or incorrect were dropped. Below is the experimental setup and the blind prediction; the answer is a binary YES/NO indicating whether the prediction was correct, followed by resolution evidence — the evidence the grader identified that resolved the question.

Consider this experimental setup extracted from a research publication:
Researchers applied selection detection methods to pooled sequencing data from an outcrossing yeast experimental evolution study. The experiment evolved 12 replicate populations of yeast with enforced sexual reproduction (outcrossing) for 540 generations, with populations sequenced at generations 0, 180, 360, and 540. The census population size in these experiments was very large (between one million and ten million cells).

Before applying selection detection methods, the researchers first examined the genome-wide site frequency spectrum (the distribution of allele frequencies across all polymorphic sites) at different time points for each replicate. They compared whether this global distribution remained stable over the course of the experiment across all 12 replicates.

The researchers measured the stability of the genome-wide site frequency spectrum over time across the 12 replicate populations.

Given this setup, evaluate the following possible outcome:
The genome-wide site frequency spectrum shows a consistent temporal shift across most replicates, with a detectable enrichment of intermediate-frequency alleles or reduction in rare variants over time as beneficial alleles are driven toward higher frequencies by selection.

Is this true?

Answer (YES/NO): NO